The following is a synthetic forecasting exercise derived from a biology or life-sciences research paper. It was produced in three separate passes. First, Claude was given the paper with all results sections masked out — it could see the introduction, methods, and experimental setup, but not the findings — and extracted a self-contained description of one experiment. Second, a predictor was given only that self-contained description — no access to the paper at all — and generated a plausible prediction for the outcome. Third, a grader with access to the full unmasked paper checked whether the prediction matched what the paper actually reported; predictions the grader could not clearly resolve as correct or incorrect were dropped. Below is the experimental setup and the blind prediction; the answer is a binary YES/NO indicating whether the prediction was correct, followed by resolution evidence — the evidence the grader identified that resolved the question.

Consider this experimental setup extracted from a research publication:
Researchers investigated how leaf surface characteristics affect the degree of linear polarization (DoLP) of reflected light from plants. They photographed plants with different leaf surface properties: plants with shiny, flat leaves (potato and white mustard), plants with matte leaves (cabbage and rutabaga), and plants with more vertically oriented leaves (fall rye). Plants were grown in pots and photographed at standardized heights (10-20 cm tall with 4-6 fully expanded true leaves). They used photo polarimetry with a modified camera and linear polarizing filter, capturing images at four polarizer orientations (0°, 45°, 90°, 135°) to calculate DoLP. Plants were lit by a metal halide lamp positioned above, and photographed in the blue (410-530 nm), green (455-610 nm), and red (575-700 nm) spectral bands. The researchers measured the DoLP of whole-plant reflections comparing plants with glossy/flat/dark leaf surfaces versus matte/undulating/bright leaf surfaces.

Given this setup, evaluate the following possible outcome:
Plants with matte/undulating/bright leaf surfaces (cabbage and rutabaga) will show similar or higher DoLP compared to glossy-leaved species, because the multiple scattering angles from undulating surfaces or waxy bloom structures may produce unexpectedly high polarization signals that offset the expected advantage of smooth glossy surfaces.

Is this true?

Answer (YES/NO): NO